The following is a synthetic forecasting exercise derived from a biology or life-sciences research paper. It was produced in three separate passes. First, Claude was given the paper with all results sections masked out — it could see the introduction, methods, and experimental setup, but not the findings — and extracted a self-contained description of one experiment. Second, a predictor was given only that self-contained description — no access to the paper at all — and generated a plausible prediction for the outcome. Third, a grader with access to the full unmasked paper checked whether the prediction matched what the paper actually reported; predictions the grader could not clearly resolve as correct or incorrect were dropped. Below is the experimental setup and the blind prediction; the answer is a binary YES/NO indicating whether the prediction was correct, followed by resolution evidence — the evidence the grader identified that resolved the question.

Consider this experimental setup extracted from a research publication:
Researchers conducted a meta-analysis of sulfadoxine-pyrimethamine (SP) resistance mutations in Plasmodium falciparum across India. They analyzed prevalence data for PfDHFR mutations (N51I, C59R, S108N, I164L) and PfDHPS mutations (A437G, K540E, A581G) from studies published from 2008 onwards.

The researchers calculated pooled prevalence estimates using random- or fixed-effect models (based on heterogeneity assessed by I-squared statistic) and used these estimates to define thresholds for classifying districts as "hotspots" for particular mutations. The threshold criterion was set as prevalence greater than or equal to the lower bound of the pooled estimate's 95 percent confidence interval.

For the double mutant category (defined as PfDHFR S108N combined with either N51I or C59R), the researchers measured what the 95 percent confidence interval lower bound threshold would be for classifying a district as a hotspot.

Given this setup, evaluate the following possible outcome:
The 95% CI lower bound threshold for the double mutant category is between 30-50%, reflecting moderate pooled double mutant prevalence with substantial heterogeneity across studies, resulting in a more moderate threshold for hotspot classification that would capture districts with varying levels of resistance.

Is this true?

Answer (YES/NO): YES